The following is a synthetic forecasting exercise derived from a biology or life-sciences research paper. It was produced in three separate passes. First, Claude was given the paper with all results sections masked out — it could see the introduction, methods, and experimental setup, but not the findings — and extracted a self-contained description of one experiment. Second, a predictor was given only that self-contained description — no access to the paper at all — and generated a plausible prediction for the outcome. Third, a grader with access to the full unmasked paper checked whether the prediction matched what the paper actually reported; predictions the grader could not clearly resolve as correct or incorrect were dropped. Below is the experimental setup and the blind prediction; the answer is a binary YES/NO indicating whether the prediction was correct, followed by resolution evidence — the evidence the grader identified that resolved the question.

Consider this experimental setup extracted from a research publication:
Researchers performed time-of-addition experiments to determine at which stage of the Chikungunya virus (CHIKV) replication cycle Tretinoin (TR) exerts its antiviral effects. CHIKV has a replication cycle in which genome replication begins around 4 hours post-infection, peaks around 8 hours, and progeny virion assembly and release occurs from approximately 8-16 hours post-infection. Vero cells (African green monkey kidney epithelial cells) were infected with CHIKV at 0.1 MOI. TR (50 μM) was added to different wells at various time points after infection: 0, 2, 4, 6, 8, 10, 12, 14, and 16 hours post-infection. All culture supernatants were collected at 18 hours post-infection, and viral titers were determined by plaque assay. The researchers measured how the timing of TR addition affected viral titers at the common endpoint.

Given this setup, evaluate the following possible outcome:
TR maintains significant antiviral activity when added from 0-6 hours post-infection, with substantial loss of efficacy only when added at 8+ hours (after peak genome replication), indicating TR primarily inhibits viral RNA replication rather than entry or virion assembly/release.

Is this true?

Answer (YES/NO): NO